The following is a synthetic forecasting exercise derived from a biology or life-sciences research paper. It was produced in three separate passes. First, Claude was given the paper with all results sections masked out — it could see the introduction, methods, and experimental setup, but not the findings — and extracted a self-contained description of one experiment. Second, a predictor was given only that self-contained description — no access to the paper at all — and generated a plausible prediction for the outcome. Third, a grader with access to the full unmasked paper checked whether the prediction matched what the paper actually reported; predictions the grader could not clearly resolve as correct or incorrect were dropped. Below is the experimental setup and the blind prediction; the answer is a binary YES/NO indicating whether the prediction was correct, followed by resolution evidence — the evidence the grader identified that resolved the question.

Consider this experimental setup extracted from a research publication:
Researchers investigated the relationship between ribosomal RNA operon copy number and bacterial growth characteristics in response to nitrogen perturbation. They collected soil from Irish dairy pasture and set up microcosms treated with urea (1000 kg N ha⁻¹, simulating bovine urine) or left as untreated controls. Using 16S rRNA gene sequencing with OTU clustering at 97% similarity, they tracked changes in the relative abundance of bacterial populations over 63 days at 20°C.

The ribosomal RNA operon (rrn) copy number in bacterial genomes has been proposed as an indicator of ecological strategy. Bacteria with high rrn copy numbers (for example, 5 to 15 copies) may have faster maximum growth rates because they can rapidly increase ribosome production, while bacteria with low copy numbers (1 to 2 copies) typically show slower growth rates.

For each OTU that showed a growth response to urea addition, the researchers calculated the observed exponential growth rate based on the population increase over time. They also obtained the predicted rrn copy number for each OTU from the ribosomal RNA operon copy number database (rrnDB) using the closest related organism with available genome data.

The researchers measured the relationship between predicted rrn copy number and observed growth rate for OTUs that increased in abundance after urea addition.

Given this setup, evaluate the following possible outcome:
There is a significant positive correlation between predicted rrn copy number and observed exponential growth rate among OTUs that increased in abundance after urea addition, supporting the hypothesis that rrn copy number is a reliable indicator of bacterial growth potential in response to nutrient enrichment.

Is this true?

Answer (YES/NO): NO